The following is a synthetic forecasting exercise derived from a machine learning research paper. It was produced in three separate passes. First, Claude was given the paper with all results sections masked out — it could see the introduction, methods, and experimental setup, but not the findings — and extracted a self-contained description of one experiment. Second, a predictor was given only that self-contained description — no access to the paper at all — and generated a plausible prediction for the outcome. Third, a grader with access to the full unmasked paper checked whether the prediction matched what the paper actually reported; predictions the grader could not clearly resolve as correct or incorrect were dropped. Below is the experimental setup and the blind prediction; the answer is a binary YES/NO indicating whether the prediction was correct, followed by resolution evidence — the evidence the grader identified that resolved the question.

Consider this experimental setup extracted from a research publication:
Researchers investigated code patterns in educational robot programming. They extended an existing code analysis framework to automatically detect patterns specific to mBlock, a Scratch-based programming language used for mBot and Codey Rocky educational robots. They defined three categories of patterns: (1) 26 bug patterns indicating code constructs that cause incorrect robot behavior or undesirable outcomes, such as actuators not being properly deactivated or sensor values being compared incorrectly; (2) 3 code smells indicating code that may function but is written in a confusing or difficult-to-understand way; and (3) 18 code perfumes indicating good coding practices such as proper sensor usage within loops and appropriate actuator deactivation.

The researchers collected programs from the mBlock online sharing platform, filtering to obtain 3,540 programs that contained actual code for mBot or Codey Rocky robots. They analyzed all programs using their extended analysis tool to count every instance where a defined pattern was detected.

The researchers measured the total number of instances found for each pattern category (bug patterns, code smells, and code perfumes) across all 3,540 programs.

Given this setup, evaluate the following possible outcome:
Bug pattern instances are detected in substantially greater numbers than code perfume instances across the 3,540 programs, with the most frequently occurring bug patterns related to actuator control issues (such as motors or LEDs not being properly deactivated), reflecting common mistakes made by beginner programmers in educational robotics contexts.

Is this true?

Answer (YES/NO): NO